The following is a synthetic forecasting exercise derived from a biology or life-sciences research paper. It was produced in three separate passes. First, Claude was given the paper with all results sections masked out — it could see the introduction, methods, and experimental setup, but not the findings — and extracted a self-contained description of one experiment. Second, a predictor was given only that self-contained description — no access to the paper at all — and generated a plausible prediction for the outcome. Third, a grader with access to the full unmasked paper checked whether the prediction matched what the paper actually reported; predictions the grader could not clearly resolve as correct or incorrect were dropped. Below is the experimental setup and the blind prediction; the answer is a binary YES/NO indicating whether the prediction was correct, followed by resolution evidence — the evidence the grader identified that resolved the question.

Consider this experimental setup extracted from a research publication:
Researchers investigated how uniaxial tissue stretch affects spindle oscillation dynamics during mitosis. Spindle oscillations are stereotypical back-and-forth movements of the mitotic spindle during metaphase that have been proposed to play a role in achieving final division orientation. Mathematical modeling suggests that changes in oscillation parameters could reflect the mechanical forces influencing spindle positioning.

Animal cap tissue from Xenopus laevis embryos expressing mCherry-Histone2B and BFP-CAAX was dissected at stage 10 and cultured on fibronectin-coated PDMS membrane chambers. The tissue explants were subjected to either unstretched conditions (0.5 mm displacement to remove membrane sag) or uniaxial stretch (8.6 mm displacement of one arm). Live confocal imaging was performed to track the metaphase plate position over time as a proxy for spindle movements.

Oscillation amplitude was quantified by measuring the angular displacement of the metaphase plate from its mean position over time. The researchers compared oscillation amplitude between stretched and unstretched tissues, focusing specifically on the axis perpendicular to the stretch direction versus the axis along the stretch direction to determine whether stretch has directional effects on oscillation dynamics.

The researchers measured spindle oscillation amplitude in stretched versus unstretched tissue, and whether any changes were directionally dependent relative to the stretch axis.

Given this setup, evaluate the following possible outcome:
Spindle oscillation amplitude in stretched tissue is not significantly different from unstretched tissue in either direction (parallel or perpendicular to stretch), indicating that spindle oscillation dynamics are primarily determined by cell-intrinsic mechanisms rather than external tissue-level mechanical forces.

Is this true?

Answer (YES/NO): NO